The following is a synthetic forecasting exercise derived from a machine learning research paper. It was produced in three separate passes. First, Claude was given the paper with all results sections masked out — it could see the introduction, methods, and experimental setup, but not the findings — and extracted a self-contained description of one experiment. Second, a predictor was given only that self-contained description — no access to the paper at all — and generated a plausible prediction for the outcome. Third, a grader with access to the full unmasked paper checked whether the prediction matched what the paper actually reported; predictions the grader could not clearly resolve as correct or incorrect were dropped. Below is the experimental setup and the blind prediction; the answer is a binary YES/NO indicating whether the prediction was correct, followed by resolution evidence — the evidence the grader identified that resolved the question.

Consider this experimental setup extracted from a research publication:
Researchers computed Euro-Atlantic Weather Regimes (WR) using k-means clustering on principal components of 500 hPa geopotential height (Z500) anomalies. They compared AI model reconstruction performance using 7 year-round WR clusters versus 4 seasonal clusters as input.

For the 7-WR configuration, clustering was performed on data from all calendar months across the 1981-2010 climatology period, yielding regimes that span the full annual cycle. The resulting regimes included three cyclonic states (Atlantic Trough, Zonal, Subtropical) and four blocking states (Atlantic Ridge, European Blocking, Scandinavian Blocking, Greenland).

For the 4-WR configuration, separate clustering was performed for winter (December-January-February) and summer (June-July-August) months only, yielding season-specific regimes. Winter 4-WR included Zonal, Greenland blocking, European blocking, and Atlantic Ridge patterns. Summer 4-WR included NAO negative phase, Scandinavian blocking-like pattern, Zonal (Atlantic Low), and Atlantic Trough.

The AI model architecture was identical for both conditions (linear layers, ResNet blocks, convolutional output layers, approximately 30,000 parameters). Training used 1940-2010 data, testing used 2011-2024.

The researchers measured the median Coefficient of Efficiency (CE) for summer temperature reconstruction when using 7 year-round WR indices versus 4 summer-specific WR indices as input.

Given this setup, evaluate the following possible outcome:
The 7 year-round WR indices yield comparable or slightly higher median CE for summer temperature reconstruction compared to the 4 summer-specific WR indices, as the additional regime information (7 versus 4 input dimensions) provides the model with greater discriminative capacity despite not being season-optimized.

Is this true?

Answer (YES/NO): YES